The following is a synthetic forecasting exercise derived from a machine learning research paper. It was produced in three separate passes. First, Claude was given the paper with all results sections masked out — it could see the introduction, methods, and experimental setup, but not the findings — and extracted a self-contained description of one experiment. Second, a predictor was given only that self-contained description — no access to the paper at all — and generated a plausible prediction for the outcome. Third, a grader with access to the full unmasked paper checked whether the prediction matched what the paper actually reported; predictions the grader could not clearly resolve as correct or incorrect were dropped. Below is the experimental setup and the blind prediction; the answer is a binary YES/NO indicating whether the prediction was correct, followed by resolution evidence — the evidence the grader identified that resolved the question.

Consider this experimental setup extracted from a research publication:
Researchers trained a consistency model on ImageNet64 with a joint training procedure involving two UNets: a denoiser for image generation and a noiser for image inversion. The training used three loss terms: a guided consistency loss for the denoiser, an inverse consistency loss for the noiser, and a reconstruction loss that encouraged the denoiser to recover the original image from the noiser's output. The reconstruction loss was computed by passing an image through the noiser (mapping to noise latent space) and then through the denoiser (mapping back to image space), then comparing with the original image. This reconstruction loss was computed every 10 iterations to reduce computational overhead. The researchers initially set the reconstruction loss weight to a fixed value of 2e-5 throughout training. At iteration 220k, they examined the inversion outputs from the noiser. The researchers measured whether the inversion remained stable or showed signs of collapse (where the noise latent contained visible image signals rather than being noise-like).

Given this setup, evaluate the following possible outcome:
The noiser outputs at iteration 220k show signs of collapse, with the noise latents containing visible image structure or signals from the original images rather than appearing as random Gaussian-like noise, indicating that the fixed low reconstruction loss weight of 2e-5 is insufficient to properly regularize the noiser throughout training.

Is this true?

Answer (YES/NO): YES